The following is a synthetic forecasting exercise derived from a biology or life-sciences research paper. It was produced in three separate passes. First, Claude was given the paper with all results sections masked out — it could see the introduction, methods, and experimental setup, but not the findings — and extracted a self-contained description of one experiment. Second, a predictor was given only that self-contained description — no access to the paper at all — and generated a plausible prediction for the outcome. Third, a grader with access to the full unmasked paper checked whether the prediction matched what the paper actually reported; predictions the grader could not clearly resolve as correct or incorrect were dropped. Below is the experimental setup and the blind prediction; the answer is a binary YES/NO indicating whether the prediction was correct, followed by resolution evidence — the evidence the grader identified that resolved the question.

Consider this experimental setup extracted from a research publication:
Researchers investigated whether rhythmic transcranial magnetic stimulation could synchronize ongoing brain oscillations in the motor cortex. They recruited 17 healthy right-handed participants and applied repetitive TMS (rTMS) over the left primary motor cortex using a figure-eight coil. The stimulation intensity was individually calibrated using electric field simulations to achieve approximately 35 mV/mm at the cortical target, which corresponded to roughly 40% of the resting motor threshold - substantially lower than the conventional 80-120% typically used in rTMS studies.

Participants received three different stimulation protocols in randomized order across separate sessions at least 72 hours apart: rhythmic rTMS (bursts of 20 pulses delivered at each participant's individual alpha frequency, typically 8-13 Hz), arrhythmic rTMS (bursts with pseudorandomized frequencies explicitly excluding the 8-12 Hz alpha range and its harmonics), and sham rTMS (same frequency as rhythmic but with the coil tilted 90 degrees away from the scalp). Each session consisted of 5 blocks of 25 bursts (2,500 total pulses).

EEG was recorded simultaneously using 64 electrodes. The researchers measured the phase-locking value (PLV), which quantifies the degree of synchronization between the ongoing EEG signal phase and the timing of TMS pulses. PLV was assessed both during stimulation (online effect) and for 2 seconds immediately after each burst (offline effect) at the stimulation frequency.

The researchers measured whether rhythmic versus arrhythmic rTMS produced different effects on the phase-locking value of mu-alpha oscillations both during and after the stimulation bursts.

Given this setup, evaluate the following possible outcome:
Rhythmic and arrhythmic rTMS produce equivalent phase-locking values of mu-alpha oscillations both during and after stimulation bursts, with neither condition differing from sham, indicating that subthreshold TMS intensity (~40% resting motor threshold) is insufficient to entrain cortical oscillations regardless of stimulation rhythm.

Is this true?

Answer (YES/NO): NO